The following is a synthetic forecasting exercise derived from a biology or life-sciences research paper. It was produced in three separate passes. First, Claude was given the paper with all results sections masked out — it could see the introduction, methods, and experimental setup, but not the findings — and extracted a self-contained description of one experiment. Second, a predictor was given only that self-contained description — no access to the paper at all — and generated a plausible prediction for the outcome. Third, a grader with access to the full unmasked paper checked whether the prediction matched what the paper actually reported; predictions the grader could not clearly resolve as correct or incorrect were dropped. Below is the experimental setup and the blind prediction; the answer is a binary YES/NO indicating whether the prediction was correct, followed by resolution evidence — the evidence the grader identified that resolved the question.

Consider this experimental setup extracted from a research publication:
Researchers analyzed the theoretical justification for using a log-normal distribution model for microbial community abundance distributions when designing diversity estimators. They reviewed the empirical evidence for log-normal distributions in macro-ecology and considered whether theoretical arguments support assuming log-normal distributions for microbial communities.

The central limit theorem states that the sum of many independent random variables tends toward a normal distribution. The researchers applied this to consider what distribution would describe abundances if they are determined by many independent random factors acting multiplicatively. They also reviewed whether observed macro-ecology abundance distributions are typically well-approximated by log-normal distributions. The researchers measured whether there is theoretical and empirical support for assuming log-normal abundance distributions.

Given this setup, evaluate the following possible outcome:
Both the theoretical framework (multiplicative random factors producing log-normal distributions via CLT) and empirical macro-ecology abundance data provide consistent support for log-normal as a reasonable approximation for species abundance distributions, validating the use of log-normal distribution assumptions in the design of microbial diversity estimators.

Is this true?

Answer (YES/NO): YES